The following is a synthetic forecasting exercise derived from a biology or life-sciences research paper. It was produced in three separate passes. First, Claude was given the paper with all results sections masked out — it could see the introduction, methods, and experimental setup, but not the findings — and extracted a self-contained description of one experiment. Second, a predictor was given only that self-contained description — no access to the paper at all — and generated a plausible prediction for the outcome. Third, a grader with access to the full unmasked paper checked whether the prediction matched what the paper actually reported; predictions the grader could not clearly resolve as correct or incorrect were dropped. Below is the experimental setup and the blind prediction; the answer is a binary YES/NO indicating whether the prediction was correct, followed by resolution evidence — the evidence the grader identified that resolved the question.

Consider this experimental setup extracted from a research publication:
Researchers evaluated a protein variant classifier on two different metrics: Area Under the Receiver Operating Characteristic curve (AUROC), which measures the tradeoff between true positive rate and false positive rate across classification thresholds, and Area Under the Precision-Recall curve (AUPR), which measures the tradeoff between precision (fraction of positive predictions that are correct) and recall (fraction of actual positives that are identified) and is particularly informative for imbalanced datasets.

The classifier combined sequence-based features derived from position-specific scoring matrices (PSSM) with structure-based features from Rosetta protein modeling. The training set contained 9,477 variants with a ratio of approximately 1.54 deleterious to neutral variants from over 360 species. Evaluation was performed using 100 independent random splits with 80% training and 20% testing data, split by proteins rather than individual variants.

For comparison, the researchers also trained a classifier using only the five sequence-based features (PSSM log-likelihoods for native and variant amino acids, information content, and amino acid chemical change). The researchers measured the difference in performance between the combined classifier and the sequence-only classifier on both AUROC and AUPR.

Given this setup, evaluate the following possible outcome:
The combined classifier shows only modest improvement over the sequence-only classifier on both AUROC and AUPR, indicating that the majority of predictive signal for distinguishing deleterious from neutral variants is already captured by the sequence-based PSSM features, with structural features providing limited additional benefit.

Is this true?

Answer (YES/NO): NO